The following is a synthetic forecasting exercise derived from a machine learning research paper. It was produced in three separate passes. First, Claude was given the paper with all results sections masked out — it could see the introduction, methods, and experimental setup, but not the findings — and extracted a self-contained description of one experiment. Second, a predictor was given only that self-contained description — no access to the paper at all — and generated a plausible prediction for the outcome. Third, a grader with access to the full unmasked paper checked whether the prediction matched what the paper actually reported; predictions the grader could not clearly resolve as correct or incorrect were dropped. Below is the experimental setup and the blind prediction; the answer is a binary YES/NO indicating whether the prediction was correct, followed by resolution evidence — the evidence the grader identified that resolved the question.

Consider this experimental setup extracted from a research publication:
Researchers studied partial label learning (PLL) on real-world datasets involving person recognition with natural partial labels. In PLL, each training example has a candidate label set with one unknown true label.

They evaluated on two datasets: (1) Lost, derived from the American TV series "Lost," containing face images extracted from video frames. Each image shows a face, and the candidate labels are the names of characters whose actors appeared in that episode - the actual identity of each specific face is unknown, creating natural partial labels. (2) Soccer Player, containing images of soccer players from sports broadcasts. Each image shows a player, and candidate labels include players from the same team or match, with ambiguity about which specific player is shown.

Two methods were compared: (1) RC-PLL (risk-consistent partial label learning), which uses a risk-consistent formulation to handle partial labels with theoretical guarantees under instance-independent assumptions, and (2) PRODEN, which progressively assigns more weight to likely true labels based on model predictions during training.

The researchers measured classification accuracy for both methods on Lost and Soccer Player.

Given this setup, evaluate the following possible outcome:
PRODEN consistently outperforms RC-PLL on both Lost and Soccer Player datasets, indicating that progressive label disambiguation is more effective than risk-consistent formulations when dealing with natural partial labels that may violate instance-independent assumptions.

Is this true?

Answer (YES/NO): NO